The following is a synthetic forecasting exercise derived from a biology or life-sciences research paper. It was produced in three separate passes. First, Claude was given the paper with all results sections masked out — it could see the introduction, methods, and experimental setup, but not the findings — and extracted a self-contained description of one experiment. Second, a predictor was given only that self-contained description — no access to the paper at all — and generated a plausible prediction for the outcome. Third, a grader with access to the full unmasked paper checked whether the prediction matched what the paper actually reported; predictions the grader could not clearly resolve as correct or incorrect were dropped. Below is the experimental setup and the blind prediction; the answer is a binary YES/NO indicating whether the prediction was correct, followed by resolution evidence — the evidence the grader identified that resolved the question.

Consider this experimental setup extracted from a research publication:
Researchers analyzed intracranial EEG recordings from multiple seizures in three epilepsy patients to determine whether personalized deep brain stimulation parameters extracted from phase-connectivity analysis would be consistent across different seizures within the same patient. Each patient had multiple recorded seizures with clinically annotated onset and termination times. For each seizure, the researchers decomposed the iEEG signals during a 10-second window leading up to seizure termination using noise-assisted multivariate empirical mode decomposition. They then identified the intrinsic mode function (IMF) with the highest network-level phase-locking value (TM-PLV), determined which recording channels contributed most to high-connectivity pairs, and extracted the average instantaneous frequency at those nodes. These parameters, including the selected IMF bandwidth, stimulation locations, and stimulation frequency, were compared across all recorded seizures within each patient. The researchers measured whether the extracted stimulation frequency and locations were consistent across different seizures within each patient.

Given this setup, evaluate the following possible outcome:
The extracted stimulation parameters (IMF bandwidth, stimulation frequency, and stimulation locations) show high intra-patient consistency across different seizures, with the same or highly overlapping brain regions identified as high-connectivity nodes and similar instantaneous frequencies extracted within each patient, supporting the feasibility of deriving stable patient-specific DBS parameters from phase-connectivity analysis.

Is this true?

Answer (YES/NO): YES